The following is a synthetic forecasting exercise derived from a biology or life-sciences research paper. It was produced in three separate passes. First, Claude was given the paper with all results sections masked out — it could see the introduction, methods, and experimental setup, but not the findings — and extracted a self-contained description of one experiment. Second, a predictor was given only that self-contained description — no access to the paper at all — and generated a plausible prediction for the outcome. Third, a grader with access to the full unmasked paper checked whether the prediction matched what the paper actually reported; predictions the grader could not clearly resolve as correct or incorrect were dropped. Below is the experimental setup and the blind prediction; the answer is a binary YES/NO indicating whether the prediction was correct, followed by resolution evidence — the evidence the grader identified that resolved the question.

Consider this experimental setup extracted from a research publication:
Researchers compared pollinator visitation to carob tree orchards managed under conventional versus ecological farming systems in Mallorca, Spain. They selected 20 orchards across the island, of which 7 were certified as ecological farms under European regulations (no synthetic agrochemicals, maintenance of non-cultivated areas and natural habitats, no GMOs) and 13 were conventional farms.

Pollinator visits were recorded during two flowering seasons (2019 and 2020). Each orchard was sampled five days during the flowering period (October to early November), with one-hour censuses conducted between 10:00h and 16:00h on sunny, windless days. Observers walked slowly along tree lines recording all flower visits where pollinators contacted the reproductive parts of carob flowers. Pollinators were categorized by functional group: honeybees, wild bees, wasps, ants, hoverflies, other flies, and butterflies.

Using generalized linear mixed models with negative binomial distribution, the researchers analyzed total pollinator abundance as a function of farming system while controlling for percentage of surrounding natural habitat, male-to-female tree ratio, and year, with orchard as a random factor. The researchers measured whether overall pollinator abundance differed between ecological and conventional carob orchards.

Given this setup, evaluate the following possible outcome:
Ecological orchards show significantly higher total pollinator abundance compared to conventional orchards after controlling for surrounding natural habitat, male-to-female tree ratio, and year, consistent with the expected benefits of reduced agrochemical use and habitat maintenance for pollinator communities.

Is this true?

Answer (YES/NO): NO